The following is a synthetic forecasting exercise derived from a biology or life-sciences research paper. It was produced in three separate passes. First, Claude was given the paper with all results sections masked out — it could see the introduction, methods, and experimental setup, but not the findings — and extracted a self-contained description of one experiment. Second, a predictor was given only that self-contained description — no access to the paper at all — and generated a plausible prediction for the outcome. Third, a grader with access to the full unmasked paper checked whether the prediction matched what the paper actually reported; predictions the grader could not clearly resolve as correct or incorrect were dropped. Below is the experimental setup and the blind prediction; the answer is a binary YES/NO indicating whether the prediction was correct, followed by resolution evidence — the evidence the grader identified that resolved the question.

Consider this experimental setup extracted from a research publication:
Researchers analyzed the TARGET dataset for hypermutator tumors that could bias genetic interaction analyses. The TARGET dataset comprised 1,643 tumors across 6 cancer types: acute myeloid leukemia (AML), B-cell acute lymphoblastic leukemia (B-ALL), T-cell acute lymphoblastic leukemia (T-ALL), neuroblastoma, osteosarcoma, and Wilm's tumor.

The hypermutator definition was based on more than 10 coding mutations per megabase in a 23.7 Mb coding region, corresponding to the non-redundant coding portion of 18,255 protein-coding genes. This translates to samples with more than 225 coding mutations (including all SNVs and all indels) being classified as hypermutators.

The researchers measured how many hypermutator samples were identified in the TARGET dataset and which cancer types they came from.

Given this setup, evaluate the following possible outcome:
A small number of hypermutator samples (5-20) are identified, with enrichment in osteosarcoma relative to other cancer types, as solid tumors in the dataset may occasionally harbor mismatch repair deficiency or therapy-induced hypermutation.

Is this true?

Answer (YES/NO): NO